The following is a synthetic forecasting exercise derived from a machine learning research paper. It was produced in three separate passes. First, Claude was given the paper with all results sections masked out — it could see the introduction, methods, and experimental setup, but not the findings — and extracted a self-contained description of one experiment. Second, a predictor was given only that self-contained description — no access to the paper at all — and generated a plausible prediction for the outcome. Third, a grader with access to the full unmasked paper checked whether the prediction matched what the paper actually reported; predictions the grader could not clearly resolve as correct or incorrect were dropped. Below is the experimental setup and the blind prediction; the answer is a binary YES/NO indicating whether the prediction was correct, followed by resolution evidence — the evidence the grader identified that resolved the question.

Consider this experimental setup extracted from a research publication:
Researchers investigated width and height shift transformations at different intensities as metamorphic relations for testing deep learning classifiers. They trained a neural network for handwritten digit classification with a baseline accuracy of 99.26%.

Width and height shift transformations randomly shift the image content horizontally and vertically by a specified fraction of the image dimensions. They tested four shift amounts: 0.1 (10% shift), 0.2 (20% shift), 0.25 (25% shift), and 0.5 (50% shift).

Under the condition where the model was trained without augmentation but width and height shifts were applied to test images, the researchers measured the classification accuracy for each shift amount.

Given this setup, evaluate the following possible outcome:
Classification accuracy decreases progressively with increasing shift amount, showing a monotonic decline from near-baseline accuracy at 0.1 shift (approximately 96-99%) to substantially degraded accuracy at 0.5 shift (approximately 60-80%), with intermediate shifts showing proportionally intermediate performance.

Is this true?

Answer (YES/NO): NO